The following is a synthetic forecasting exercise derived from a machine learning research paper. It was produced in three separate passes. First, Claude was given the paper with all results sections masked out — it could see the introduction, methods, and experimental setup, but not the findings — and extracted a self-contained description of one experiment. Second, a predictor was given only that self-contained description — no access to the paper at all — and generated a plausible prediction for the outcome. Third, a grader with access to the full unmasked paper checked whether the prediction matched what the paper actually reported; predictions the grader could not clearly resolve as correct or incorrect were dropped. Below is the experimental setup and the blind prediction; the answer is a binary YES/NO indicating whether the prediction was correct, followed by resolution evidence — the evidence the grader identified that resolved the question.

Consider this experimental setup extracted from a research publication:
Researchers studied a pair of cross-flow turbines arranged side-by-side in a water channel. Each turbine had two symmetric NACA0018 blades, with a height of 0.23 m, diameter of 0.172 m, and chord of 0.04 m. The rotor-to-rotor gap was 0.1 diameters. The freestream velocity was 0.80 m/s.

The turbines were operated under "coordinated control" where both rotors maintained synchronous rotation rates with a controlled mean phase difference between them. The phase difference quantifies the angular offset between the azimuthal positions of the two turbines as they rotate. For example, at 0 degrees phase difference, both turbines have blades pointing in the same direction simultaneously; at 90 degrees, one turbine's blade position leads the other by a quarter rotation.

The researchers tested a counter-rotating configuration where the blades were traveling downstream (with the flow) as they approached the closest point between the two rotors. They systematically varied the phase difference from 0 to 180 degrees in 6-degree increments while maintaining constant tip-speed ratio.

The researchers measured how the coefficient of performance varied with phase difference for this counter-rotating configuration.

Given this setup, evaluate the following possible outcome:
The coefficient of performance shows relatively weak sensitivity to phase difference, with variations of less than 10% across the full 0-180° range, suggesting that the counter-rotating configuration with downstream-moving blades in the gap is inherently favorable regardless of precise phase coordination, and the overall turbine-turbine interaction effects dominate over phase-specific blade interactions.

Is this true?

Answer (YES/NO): NO